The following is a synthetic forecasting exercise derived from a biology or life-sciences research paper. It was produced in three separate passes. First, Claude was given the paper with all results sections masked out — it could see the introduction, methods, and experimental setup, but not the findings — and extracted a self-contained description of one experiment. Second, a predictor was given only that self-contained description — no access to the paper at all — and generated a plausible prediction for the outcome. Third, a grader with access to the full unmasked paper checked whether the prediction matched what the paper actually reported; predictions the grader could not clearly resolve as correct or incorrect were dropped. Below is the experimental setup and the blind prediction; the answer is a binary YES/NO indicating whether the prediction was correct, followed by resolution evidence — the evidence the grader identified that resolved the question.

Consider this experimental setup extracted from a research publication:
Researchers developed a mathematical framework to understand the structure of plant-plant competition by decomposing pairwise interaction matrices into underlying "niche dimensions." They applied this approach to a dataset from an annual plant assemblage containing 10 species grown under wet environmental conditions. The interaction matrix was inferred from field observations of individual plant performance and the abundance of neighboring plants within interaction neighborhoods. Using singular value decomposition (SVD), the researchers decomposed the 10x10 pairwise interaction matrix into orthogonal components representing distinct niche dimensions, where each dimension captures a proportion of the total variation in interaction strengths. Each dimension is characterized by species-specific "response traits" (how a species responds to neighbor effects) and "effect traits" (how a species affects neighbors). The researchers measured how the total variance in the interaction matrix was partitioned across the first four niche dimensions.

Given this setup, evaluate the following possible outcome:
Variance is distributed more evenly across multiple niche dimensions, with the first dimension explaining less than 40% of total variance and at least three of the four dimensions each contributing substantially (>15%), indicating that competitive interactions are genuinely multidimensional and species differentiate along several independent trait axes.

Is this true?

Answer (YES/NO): NO